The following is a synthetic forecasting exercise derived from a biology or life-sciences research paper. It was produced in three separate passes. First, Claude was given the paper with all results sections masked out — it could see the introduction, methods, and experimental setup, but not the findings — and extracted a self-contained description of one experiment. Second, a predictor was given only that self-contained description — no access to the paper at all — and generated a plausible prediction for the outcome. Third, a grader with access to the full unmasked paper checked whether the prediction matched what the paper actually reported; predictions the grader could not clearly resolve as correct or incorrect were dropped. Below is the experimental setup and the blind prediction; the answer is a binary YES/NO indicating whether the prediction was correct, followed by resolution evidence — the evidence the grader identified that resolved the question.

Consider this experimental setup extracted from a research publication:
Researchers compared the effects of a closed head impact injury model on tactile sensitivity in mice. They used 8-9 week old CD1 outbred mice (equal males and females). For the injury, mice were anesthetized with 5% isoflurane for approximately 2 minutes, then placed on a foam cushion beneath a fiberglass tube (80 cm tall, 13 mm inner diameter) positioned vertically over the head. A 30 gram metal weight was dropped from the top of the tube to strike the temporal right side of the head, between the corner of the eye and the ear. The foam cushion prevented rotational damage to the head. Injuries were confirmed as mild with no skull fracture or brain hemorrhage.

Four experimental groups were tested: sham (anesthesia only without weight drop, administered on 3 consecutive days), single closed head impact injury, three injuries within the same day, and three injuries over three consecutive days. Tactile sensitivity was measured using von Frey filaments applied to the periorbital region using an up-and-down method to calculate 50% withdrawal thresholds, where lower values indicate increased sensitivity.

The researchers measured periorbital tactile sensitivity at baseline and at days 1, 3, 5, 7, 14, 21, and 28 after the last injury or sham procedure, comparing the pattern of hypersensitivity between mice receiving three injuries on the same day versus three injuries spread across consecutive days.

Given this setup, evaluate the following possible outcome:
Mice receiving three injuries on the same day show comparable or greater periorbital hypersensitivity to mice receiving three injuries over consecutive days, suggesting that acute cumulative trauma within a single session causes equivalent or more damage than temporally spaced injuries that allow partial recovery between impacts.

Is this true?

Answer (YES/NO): NO